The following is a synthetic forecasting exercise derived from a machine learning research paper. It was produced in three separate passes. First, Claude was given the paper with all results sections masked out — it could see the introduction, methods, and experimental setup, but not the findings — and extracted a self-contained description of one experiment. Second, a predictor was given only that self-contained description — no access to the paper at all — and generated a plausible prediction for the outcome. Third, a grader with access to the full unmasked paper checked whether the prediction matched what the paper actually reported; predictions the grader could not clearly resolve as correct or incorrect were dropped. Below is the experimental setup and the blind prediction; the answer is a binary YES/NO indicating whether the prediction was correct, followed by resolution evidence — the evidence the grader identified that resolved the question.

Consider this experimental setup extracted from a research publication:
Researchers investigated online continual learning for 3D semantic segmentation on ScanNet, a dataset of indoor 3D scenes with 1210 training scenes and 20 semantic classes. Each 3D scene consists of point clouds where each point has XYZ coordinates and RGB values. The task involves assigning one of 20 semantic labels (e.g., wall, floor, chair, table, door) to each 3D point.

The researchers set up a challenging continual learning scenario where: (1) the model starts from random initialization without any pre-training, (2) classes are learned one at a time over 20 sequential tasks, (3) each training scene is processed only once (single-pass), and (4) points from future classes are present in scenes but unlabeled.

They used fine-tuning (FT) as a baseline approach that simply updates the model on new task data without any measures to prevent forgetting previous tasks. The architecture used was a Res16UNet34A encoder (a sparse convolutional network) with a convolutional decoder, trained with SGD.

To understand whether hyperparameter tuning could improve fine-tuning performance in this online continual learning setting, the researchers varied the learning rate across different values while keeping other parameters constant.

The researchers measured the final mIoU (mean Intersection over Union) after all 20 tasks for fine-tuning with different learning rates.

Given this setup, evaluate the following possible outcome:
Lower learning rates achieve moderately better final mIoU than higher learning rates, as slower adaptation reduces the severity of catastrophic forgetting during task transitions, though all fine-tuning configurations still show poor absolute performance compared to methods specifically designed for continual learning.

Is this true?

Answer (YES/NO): NO